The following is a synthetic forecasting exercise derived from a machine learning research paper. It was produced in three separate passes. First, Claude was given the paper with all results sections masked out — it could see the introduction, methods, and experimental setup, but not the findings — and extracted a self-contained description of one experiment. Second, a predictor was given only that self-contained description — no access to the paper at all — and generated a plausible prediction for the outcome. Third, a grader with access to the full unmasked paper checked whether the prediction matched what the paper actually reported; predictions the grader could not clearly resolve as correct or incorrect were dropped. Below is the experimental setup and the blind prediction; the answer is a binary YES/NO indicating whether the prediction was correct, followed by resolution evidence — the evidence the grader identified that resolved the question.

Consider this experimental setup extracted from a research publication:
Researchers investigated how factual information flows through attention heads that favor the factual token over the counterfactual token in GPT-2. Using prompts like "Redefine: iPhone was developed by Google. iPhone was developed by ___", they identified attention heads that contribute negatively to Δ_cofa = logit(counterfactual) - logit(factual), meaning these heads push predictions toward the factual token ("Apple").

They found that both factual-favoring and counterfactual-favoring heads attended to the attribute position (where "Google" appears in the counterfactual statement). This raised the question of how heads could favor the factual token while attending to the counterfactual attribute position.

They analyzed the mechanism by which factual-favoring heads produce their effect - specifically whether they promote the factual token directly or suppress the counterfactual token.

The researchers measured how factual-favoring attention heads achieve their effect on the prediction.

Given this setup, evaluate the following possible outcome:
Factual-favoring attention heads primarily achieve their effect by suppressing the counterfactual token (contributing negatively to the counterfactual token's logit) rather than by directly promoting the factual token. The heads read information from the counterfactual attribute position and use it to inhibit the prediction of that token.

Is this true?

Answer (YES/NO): YES